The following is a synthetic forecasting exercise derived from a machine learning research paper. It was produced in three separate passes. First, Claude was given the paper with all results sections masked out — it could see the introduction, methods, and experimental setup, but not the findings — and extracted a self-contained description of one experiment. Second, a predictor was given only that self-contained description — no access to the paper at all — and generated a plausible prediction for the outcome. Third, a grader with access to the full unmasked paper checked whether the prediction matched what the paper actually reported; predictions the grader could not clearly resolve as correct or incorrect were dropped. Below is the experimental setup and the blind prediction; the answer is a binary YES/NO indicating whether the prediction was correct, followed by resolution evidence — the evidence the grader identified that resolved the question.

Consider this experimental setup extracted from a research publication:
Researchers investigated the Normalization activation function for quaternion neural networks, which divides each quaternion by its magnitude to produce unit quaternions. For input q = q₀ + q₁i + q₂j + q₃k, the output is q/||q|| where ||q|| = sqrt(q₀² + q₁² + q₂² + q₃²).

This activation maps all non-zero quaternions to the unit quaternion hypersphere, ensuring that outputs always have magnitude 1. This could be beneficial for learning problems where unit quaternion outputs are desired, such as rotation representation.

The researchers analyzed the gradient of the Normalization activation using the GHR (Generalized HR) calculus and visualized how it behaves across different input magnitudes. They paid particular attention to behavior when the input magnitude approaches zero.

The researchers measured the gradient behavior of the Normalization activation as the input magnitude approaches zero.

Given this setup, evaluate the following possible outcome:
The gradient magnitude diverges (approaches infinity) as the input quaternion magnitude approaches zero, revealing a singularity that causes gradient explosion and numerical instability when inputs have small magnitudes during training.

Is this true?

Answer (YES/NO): YES